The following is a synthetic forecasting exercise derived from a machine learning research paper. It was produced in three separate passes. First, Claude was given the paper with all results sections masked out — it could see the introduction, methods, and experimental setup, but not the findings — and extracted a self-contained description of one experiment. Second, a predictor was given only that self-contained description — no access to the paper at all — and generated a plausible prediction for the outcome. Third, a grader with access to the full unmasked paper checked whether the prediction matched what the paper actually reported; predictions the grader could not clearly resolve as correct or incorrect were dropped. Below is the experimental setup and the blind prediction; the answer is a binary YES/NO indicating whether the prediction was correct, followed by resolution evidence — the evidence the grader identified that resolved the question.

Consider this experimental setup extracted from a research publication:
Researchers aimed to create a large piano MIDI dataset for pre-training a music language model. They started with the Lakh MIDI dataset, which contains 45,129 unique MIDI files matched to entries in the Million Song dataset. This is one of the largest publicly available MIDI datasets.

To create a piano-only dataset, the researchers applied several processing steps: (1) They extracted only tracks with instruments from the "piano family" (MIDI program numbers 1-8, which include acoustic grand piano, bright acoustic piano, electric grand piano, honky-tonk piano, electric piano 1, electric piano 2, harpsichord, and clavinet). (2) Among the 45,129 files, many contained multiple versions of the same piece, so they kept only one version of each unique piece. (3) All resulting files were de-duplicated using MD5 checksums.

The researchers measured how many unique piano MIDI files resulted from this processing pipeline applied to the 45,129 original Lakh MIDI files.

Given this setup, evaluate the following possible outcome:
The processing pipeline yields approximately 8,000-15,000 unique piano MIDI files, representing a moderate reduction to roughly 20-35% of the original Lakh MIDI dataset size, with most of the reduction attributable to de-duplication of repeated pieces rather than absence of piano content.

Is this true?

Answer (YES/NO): YES